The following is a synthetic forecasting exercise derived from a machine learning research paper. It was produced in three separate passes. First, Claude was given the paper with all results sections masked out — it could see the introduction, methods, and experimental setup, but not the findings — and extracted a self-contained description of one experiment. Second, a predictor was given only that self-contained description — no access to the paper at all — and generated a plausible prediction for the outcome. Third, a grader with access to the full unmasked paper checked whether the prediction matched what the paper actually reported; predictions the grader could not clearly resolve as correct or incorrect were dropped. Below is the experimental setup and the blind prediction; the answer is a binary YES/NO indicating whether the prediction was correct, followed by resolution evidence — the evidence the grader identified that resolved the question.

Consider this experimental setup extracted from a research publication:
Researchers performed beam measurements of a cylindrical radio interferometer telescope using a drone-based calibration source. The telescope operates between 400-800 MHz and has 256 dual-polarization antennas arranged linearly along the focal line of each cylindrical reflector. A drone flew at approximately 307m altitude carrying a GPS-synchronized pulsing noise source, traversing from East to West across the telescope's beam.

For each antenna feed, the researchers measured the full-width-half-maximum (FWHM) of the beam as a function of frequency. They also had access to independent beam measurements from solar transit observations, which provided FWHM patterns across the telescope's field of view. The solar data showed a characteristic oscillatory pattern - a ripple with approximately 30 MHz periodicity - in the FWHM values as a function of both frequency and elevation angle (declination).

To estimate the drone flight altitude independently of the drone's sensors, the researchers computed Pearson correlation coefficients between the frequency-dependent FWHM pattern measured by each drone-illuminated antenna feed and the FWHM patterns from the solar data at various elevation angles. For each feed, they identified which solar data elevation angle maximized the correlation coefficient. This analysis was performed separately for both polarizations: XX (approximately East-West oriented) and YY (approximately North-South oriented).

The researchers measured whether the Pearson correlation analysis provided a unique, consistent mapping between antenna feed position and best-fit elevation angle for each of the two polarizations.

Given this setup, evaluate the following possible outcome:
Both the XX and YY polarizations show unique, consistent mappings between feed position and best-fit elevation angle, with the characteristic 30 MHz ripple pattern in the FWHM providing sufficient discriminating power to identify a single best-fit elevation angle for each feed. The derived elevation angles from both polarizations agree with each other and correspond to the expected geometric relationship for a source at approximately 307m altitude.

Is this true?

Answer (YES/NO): NO